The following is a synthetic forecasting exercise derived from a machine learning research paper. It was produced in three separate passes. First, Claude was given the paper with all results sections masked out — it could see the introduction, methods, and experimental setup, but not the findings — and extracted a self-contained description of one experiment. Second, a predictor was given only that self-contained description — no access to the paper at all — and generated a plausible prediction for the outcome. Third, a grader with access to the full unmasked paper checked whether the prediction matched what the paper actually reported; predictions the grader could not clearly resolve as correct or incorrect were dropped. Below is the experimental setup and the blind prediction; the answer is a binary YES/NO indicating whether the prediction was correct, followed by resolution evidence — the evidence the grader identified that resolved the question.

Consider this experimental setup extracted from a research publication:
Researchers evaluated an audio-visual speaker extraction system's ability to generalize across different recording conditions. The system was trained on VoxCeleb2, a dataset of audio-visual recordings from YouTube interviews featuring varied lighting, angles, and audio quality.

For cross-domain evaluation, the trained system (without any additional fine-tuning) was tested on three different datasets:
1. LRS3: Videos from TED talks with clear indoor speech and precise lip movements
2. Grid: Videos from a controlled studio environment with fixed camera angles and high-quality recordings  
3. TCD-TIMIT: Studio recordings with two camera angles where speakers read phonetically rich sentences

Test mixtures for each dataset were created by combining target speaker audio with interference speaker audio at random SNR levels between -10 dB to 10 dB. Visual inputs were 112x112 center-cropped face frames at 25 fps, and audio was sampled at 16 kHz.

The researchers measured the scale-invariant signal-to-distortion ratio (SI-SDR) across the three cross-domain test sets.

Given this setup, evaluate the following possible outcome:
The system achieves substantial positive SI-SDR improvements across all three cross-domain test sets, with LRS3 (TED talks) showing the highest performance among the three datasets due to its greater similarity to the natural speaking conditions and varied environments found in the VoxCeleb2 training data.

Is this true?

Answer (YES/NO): YES